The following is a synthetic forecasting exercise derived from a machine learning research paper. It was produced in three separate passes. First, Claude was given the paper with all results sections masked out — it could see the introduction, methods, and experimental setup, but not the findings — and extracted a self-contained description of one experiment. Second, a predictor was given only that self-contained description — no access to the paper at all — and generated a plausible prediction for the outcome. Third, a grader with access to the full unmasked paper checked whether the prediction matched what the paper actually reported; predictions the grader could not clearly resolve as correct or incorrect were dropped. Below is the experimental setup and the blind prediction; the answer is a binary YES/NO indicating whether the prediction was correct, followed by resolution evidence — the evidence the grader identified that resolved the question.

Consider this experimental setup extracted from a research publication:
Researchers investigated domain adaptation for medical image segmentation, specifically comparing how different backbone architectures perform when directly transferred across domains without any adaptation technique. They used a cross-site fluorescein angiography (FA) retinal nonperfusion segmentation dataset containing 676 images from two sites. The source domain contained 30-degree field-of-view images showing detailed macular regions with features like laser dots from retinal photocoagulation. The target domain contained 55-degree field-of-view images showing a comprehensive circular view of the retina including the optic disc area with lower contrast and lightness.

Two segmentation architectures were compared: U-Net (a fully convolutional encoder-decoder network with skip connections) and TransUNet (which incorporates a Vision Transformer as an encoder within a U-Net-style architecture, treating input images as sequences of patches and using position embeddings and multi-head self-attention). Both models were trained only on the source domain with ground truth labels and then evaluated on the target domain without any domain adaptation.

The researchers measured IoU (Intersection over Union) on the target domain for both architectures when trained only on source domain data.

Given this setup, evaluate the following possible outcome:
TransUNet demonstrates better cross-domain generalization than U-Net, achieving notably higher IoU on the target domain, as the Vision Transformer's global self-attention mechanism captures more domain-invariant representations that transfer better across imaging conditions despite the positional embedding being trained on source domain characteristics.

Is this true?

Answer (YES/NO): NO